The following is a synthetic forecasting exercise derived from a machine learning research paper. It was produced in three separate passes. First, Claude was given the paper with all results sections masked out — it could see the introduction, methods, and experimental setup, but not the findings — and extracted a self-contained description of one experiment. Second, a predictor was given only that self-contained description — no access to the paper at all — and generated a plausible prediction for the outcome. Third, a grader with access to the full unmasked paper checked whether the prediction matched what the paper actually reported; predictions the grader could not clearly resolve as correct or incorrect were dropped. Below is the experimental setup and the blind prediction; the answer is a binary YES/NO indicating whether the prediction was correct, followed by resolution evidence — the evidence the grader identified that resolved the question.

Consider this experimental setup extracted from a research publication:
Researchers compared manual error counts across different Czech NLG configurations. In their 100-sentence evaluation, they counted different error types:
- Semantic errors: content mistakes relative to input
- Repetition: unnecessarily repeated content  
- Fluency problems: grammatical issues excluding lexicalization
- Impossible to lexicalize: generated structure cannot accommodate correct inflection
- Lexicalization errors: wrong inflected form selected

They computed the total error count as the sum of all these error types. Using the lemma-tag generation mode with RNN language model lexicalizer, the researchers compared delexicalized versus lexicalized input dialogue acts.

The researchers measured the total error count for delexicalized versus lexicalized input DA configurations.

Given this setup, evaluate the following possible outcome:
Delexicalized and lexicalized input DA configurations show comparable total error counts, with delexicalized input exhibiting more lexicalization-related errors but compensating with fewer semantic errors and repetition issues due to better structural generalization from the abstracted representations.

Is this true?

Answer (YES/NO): YES